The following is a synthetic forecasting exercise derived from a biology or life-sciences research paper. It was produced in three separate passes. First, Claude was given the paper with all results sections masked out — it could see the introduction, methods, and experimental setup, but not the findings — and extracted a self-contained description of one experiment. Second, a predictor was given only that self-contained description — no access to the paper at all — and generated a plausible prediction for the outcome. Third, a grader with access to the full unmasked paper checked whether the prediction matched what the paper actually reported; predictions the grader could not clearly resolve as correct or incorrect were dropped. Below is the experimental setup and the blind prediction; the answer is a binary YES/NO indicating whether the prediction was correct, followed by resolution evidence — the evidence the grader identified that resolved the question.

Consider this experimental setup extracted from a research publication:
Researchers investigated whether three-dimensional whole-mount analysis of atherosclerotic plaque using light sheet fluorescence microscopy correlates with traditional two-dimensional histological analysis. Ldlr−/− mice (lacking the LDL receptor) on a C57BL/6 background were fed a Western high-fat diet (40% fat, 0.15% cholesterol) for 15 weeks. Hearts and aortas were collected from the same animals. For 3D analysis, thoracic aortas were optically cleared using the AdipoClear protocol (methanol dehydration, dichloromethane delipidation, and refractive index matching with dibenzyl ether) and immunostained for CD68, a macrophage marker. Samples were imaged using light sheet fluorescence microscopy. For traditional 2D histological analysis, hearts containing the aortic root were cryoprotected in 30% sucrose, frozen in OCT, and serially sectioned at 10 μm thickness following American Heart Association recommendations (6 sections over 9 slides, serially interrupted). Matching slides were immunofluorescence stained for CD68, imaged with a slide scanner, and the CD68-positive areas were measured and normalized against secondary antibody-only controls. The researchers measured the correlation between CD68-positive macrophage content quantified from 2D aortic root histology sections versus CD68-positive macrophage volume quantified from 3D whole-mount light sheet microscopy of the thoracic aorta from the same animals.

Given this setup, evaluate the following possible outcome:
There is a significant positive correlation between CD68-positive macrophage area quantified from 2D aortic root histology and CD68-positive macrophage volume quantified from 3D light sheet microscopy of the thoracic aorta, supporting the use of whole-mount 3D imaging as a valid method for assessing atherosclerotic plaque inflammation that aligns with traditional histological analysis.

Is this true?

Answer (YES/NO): YES